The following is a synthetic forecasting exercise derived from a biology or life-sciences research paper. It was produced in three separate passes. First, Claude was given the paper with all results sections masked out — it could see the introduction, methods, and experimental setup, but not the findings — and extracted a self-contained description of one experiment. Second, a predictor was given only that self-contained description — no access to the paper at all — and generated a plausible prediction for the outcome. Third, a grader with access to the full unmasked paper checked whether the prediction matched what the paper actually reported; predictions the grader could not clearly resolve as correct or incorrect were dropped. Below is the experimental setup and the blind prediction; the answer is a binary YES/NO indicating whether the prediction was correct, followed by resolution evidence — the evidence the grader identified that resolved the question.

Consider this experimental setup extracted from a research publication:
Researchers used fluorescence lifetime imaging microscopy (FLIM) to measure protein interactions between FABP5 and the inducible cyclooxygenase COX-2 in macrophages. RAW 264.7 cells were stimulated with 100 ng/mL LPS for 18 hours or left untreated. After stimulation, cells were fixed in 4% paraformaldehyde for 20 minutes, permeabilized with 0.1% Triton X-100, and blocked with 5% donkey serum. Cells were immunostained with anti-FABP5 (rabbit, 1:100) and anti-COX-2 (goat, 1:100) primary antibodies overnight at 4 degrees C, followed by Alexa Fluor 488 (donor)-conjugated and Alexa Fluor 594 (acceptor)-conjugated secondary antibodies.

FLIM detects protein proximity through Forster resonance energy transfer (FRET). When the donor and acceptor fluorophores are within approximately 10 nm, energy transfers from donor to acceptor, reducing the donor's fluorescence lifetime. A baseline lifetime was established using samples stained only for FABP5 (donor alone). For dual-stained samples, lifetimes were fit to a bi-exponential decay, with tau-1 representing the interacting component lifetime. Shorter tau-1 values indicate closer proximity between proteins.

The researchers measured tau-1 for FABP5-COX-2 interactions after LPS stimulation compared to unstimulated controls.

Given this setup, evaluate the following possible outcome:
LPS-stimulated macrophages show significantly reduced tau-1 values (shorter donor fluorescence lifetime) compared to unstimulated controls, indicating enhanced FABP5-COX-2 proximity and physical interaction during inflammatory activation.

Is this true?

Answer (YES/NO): YES